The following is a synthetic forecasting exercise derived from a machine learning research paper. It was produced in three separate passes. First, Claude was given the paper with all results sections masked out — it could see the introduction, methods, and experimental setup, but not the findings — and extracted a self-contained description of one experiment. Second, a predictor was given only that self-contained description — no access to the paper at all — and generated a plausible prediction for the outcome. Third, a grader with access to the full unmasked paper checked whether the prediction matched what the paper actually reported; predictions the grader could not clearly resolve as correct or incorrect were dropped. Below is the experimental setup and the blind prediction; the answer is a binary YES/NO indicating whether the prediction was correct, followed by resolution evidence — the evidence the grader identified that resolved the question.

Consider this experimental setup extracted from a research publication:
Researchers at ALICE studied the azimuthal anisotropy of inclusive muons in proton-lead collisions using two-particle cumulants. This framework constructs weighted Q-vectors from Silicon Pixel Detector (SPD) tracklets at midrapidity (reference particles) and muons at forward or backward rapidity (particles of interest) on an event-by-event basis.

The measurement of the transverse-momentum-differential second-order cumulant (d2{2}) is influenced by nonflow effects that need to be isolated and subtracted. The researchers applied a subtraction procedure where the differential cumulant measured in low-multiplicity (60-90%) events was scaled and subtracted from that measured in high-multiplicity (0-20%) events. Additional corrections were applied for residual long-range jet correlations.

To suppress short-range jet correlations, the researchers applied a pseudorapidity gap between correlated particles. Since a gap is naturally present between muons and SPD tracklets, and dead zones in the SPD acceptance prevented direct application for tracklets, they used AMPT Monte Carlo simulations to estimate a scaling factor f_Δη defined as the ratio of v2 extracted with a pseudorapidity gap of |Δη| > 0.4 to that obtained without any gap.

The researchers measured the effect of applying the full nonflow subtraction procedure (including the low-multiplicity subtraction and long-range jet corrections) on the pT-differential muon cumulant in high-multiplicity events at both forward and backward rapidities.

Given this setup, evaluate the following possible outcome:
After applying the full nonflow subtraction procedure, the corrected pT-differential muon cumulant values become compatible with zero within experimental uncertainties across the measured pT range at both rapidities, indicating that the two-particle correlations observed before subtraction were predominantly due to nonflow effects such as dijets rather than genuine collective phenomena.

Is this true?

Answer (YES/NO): NO